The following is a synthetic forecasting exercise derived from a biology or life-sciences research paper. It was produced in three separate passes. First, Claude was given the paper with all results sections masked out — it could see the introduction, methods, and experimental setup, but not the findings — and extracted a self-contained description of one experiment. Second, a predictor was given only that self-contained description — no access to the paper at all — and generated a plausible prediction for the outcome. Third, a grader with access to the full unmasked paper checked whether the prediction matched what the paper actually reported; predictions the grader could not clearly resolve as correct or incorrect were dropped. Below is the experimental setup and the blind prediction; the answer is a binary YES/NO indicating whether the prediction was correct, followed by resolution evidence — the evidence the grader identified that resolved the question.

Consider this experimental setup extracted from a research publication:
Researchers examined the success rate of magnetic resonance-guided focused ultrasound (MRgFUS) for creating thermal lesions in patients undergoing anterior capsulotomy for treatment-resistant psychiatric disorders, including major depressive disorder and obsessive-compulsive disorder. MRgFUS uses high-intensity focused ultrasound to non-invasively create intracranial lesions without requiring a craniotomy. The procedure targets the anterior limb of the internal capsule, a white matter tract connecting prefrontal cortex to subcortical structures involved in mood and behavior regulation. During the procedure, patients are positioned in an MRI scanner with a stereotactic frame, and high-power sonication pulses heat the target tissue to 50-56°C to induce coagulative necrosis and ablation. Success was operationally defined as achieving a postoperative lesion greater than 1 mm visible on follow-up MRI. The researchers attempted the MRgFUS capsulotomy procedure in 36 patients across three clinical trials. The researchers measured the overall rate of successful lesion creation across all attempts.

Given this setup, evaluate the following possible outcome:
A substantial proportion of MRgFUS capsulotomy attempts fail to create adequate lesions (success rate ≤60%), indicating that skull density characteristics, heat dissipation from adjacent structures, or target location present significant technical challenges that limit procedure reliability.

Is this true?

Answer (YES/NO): NO